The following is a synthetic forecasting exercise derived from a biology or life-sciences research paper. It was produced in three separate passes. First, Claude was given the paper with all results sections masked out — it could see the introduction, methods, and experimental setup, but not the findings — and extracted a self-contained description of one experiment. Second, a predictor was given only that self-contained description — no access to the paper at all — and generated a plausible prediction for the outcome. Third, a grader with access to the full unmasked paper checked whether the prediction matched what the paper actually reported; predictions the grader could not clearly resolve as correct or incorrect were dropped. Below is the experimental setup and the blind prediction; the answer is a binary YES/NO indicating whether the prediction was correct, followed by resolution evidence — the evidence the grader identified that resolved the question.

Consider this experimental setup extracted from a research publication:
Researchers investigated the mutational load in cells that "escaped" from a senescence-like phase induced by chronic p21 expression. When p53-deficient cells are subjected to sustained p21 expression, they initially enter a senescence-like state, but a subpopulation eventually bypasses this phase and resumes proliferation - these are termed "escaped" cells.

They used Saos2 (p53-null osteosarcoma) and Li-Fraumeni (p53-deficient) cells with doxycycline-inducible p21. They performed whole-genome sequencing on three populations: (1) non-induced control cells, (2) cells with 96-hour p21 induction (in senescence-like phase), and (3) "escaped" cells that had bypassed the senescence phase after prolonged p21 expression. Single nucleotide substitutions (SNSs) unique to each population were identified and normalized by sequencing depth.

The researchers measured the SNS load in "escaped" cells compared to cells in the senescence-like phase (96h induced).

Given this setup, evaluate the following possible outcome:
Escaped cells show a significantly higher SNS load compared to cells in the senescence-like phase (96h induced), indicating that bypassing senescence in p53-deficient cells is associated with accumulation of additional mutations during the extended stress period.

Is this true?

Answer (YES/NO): NO